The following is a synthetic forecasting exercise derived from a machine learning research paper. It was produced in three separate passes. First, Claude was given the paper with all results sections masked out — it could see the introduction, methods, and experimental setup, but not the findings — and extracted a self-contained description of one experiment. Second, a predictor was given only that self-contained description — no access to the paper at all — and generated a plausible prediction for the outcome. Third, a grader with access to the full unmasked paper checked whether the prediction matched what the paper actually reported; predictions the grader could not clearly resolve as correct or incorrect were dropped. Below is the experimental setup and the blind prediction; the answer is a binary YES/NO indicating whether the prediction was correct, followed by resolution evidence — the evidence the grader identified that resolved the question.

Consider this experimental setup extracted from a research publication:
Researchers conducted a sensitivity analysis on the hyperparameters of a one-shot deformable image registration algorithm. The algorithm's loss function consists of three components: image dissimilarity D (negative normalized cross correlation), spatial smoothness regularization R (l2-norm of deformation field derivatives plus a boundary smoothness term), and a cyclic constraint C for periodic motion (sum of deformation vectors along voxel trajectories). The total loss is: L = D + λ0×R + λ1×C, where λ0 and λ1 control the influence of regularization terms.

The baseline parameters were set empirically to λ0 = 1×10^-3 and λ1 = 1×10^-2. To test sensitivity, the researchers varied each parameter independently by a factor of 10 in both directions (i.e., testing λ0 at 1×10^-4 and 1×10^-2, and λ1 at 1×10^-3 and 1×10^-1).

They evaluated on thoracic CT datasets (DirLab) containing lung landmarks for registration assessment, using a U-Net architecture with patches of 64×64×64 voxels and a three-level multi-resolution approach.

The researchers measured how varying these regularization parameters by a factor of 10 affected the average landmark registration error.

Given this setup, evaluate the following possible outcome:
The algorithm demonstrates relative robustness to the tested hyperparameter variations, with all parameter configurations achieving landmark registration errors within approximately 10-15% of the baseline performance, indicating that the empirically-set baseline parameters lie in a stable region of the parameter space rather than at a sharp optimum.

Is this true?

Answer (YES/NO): YES